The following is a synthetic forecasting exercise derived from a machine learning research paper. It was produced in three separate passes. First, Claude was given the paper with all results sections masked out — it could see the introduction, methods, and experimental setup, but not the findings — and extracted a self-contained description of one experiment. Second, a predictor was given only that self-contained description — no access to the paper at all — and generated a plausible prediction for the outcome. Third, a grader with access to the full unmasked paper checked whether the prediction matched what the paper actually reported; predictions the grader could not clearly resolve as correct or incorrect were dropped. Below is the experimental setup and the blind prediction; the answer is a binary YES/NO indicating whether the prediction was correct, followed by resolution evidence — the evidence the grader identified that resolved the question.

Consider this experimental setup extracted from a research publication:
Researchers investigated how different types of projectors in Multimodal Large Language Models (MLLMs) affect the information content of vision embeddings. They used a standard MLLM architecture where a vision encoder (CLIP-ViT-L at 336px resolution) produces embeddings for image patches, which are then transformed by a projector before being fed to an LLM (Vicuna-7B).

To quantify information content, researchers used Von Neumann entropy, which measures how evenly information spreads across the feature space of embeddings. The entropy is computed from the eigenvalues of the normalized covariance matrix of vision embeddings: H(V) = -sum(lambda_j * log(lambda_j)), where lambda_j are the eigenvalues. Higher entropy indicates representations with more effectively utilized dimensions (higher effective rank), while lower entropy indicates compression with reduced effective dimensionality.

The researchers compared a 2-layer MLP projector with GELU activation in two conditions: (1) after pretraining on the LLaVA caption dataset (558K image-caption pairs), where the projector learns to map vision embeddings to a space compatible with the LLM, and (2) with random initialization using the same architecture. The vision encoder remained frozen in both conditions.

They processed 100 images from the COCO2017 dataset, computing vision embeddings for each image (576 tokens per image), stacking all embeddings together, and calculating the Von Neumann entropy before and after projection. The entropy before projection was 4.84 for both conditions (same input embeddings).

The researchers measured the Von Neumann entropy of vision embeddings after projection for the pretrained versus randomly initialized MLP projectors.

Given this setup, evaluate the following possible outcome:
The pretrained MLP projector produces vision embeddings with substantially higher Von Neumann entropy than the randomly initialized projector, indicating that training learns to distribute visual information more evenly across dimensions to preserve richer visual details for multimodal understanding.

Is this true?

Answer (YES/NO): NO